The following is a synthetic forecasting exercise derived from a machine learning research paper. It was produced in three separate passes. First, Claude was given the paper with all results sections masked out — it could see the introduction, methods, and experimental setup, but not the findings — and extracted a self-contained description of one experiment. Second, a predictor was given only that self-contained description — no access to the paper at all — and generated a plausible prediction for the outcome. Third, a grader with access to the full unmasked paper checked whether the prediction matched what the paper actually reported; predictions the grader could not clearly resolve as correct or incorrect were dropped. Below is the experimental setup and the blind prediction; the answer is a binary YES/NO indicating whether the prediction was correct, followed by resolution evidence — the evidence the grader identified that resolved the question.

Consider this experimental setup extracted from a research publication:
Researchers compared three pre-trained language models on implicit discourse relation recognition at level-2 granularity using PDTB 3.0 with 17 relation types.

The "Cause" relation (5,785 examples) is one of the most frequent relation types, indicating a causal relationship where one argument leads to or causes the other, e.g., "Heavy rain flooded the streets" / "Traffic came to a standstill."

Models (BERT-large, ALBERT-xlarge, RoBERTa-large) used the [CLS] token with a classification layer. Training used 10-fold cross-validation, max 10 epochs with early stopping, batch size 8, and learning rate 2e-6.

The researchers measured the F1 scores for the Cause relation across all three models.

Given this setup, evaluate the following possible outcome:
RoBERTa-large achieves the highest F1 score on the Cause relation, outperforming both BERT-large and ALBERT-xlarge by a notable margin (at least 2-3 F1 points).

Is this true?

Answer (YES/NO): YES